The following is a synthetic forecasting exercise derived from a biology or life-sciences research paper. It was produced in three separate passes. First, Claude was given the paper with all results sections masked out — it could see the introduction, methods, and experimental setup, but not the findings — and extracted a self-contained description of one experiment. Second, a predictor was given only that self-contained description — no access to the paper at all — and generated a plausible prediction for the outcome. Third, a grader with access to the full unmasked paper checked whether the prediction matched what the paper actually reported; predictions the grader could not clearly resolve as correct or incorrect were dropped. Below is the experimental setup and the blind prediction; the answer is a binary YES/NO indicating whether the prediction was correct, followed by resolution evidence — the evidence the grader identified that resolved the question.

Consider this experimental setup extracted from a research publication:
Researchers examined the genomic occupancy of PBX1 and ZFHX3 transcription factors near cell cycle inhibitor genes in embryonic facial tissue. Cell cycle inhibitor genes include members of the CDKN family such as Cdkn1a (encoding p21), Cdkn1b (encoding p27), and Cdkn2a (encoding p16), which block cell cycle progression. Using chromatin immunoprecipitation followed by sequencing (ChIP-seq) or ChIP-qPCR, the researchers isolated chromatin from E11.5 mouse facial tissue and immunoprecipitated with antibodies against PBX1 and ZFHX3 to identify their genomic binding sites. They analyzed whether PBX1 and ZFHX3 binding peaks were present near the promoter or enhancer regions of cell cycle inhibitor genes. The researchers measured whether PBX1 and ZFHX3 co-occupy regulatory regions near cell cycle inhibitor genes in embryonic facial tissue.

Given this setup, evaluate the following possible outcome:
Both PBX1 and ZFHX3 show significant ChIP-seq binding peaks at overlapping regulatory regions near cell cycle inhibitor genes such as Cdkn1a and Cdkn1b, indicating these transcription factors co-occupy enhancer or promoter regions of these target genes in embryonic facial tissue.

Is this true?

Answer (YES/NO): NO